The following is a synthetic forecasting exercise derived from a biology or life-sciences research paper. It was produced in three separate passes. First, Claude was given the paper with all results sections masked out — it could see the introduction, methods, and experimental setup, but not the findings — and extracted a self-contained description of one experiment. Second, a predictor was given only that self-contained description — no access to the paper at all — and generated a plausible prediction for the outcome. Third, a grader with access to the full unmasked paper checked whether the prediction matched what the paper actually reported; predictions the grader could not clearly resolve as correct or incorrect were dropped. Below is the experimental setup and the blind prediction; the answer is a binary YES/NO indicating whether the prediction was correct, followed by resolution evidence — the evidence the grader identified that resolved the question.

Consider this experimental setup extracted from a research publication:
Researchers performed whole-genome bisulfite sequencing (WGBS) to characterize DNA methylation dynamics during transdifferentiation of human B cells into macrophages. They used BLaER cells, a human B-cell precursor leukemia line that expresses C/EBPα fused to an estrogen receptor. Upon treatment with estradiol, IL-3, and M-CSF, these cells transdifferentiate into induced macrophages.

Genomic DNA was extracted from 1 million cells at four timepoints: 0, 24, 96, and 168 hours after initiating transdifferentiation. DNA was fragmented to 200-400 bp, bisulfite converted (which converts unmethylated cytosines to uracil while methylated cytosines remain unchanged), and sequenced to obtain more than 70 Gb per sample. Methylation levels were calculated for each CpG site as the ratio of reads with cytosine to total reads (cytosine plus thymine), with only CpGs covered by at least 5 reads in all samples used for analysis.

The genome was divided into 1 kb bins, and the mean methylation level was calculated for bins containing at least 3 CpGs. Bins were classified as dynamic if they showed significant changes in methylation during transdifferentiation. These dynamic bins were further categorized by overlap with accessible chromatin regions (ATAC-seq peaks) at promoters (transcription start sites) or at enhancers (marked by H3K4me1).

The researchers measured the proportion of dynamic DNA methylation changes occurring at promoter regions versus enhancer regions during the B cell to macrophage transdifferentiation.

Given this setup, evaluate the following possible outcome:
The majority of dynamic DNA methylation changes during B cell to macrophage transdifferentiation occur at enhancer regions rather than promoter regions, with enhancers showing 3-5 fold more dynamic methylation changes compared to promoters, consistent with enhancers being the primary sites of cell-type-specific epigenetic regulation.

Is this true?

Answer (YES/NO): NO